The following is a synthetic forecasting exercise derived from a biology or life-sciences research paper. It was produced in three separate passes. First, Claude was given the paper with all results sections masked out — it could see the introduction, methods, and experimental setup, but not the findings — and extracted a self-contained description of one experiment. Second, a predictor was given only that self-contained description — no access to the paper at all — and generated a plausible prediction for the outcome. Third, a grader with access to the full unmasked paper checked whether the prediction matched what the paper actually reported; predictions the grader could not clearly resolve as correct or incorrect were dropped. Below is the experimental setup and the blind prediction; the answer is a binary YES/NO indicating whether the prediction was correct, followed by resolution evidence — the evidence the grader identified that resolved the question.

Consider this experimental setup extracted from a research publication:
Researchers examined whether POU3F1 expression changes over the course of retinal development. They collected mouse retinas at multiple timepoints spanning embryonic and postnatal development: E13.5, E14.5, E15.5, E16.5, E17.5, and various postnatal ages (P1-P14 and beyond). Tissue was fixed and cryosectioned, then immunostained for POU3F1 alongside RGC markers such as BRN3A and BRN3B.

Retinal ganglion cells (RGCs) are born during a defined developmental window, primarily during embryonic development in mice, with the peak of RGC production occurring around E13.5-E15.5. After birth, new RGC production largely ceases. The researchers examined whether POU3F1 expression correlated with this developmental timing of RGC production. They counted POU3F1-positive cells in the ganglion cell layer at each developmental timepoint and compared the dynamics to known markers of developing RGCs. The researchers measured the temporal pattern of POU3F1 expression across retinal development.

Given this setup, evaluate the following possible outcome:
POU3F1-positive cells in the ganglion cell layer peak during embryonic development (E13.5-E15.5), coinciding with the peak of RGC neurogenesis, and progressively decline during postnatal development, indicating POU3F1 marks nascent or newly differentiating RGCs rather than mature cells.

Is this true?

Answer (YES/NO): YES